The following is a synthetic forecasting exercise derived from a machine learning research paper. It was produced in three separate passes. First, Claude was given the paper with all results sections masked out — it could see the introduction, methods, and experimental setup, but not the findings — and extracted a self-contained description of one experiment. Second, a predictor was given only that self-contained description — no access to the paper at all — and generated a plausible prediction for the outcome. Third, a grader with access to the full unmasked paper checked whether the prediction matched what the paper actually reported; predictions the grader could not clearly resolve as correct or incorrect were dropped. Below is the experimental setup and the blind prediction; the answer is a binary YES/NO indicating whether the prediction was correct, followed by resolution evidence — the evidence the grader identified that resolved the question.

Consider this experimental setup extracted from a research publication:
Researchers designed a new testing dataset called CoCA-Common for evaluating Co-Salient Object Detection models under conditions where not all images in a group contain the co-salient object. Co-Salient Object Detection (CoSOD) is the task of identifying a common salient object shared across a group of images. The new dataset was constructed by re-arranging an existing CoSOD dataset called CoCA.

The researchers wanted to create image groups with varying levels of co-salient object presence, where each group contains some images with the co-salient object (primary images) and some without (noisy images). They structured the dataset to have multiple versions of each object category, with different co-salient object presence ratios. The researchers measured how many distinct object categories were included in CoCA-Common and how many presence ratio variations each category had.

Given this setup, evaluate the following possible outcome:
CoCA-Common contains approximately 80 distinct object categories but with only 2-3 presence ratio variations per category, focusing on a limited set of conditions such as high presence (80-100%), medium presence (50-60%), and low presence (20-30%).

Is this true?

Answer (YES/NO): NO